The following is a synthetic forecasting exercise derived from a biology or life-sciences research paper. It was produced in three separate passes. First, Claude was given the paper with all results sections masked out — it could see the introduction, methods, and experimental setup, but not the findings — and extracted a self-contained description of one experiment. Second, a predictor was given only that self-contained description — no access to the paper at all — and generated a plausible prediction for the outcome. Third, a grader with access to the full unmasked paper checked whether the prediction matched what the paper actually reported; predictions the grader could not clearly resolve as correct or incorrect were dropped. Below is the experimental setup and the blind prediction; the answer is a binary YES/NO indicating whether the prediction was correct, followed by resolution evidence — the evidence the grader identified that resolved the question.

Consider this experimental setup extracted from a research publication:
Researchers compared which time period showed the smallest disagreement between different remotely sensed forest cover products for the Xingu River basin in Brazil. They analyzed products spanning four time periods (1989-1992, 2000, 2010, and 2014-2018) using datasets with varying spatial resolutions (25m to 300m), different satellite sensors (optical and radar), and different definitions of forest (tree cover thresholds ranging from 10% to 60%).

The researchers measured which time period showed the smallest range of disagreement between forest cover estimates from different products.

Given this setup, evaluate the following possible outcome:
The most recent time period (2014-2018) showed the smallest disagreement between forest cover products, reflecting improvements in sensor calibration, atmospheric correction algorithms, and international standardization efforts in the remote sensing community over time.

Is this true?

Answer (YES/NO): NO